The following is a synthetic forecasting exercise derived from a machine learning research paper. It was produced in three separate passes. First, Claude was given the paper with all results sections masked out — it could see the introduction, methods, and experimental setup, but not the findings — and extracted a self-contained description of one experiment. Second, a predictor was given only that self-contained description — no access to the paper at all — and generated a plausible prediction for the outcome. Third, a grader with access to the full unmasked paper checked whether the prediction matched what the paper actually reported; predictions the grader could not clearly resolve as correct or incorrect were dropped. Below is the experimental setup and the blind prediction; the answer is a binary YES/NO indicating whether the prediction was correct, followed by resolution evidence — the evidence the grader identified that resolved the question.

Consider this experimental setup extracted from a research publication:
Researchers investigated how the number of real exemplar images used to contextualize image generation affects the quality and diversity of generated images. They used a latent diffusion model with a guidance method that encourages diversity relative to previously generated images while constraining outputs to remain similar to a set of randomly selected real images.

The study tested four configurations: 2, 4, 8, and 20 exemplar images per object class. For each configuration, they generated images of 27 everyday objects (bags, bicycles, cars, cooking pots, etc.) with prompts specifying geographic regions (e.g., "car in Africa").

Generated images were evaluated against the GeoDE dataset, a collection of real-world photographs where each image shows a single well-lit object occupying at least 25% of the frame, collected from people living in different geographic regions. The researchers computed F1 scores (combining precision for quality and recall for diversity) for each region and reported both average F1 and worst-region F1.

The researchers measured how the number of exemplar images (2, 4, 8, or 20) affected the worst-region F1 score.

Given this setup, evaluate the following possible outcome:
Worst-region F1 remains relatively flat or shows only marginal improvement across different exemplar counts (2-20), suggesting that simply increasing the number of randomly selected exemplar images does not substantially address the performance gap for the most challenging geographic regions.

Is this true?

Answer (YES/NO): NO